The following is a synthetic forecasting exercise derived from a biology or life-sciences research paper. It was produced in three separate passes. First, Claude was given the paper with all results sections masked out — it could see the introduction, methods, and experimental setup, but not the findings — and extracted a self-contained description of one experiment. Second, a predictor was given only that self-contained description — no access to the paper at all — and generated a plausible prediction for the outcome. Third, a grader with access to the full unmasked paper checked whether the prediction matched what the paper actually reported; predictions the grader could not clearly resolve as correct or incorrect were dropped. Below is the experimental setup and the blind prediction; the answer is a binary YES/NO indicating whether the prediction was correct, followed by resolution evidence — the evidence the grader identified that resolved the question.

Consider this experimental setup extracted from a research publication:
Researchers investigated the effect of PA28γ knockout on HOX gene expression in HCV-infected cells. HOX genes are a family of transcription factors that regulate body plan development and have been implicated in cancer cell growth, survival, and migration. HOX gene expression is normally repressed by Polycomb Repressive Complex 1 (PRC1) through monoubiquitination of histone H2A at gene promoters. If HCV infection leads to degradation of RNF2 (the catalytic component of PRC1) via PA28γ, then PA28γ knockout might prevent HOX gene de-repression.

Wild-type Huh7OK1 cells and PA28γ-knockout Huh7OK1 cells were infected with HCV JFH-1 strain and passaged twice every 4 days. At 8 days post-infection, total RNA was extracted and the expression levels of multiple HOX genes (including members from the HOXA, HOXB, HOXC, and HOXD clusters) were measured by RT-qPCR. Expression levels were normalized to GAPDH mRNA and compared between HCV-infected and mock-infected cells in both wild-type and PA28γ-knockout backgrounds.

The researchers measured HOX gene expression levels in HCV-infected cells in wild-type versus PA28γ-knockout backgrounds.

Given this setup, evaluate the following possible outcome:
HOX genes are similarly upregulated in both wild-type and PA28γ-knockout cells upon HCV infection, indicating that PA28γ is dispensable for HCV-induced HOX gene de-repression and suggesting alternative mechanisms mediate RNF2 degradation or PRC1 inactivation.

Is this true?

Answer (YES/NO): NO